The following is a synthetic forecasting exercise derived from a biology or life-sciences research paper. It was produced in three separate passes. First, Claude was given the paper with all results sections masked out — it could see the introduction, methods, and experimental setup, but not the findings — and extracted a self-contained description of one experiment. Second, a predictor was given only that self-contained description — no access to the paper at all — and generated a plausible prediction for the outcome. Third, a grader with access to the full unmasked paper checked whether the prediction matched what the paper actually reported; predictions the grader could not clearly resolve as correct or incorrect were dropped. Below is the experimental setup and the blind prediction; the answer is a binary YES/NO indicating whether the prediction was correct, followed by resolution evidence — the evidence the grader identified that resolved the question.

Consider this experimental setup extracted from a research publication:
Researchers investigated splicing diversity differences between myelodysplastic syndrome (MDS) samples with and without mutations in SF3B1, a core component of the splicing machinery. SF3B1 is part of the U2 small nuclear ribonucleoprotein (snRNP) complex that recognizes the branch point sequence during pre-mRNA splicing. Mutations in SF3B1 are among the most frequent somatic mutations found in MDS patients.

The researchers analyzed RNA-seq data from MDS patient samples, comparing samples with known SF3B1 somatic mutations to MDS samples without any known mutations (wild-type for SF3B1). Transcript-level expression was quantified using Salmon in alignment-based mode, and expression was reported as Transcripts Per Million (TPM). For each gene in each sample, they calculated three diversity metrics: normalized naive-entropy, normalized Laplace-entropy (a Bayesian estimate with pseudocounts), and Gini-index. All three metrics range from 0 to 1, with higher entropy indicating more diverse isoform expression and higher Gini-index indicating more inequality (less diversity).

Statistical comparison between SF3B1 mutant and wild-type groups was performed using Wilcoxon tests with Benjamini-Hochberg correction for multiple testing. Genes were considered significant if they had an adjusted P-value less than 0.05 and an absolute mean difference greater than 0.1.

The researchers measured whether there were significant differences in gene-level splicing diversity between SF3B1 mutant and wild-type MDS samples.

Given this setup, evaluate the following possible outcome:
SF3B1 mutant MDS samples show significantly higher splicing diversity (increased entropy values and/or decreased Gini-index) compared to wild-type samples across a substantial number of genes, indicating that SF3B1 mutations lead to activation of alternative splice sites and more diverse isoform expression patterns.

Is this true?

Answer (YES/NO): NO